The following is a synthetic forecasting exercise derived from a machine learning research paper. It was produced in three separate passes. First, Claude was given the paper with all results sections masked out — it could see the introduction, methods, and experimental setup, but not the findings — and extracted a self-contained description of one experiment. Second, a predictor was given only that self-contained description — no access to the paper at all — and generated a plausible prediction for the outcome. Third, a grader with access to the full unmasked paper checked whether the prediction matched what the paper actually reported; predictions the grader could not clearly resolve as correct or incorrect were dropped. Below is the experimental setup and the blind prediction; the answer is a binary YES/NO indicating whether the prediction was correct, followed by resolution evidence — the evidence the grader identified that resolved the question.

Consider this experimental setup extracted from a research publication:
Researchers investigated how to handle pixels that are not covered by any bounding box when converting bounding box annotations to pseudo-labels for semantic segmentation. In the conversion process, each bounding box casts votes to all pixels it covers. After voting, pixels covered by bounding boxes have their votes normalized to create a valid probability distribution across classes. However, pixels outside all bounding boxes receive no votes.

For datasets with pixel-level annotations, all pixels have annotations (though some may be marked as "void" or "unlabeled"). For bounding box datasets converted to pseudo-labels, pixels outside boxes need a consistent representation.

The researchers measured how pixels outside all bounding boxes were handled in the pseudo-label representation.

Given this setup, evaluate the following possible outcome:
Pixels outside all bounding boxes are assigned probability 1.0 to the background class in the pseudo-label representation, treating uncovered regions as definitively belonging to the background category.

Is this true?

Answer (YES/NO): NO